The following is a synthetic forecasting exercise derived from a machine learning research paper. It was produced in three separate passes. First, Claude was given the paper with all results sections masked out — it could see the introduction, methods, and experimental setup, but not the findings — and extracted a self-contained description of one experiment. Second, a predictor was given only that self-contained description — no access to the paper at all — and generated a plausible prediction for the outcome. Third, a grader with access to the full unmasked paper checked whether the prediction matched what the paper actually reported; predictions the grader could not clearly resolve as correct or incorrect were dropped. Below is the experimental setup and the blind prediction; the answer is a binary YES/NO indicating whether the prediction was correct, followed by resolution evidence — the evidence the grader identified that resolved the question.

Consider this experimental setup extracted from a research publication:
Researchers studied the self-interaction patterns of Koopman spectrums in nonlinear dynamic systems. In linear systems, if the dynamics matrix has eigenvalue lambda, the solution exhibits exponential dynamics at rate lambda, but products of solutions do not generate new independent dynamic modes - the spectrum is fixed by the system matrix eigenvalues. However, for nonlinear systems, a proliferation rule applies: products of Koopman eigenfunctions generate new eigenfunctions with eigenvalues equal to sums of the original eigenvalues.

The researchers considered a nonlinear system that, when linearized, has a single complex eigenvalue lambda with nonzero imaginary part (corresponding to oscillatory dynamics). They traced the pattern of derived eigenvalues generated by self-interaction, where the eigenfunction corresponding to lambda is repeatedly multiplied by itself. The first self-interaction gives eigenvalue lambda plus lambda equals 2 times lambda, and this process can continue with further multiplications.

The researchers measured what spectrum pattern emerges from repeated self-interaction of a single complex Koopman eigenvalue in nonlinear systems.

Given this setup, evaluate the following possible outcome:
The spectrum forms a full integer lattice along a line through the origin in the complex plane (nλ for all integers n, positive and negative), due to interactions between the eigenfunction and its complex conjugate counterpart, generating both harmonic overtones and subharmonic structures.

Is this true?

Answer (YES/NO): NO